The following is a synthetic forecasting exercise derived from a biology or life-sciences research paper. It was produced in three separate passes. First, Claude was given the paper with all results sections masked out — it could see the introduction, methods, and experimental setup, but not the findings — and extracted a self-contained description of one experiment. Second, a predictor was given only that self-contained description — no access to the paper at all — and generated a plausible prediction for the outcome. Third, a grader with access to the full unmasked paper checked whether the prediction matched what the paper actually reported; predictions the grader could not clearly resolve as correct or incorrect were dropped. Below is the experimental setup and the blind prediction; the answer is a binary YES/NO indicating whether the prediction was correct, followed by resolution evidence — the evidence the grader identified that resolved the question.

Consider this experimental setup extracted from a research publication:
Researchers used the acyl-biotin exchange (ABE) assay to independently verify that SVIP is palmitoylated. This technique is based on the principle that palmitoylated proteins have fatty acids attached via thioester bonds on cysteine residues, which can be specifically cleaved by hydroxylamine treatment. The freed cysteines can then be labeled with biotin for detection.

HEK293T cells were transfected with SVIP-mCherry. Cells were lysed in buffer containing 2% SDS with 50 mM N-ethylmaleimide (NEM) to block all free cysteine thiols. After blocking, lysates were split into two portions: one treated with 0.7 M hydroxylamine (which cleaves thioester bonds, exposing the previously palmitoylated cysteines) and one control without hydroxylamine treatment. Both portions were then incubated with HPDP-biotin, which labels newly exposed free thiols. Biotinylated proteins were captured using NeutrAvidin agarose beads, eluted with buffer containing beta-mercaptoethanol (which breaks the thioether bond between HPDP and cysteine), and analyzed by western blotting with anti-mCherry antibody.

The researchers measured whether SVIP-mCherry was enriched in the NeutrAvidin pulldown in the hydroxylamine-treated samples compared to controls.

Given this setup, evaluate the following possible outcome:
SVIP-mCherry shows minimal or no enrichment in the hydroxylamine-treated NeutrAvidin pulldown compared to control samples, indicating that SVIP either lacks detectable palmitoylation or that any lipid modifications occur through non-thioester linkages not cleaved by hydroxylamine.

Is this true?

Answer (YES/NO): NO